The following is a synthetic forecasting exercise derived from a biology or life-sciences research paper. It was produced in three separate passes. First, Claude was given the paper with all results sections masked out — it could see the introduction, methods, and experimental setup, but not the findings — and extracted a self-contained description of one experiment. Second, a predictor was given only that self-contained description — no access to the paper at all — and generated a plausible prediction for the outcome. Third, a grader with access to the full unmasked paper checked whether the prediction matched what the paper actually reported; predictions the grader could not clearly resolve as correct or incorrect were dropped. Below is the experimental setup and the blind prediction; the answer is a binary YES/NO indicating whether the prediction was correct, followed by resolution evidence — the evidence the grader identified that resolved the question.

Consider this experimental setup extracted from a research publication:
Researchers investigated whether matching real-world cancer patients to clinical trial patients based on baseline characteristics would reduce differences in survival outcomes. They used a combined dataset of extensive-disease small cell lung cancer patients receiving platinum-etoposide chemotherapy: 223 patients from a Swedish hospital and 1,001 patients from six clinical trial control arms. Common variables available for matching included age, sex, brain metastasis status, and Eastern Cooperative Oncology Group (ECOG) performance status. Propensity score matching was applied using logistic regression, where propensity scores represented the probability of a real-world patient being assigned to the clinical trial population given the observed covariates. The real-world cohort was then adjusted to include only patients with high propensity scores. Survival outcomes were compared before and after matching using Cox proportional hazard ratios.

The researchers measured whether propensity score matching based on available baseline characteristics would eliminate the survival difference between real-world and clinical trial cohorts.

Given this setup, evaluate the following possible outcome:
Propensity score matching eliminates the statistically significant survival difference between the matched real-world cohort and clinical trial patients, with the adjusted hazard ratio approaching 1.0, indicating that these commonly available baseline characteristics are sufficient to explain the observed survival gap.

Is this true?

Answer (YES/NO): NO